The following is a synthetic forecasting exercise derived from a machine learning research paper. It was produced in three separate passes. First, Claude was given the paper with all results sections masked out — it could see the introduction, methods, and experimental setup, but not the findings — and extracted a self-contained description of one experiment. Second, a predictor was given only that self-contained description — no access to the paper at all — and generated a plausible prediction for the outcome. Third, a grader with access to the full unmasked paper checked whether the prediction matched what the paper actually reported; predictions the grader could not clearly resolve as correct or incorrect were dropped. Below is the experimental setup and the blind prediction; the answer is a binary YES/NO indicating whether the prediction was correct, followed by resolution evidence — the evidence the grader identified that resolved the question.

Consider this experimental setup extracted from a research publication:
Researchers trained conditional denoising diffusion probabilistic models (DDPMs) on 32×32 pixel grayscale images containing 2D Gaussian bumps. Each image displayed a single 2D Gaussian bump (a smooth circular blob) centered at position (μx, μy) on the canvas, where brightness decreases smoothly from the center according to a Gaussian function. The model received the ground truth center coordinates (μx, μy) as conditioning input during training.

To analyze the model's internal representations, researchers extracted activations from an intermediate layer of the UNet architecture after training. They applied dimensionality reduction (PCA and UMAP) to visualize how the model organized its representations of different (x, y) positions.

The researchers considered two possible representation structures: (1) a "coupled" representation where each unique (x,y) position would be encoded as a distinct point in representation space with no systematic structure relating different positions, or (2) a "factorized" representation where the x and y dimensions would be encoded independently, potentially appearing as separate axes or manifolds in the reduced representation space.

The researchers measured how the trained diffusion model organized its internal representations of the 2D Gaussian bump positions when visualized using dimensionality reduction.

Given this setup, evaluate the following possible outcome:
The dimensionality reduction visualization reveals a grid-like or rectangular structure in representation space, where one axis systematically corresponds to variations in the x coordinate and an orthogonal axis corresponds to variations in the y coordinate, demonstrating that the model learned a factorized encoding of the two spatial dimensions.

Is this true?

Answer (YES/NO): NO